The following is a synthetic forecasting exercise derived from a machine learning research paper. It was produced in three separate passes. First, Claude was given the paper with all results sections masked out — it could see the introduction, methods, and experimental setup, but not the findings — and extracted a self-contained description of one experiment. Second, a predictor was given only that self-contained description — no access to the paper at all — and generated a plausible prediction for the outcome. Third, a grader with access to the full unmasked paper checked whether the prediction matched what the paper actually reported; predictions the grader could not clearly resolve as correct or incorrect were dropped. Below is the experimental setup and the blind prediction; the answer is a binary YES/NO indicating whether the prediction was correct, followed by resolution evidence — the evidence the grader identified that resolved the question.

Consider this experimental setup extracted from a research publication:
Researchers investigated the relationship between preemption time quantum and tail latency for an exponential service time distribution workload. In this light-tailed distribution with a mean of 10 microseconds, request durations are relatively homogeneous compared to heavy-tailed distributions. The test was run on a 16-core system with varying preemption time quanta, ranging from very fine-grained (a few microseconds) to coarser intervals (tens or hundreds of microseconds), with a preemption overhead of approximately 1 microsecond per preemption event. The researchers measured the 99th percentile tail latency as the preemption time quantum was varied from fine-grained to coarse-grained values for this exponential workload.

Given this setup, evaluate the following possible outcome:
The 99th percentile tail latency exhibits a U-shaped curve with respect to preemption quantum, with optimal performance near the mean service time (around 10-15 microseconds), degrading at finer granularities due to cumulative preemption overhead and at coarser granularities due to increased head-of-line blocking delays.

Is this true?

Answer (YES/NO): NO